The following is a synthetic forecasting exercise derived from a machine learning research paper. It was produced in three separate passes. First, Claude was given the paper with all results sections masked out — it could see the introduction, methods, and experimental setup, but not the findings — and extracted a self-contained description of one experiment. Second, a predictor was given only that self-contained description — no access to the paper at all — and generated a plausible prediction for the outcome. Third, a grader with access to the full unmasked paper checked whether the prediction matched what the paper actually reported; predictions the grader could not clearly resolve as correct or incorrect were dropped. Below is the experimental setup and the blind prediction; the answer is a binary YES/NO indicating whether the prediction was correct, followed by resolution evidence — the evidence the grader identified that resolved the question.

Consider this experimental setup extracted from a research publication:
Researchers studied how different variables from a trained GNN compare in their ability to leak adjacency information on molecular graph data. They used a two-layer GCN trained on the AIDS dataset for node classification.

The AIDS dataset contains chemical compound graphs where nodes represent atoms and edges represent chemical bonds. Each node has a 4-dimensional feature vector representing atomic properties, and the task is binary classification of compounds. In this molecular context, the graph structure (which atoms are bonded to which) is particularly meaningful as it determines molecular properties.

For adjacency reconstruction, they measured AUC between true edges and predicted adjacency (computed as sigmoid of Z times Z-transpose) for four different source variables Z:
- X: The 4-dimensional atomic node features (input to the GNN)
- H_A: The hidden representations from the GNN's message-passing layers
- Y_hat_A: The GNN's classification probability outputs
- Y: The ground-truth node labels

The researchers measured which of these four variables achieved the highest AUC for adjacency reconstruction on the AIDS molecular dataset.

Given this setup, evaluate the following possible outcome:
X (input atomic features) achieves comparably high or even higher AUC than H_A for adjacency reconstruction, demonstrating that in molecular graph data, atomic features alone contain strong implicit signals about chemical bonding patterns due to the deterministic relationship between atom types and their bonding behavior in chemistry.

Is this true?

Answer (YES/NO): NO